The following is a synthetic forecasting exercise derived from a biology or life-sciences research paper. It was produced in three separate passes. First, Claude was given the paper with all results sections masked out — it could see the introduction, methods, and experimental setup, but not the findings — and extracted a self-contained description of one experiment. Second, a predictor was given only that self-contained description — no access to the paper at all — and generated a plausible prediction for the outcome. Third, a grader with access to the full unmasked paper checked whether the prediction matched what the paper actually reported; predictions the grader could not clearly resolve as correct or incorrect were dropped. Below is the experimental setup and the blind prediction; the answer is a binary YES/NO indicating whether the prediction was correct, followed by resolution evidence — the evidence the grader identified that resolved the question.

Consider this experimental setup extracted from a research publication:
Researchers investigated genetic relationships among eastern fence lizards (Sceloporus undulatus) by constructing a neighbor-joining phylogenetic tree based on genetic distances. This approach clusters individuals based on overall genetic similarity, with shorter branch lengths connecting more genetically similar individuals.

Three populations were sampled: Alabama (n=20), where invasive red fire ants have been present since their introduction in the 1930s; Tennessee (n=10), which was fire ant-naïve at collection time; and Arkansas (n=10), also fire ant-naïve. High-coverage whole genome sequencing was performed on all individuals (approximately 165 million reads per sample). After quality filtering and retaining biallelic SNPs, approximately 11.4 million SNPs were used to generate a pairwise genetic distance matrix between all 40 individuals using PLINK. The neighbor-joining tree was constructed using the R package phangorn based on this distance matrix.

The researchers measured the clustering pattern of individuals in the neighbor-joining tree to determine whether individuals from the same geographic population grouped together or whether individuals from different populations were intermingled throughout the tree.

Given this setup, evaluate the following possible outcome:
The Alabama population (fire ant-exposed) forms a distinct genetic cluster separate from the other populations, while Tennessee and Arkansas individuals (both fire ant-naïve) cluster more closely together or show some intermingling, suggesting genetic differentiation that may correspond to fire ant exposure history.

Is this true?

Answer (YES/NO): NO